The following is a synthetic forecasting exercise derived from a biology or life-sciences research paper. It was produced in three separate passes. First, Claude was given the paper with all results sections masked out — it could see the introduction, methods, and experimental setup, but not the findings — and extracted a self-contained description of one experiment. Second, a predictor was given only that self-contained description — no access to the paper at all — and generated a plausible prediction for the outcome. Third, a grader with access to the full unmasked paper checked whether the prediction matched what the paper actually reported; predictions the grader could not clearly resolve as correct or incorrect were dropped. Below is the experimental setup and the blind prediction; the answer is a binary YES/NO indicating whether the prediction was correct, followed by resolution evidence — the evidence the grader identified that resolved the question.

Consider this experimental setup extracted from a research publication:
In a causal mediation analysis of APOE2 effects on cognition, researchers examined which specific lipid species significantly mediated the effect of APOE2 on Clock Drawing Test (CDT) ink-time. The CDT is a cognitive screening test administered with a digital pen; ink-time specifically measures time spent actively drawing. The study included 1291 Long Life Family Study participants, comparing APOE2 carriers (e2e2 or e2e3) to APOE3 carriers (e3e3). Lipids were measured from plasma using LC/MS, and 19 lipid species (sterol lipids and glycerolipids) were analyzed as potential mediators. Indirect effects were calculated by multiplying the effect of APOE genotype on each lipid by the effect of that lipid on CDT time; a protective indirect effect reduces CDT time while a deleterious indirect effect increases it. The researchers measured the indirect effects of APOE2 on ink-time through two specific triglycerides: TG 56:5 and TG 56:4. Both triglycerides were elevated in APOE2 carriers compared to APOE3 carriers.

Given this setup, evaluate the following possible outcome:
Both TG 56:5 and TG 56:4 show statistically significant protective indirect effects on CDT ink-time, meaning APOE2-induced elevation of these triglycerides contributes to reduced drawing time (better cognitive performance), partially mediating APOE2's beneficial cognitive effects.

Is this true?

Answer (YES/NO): NO